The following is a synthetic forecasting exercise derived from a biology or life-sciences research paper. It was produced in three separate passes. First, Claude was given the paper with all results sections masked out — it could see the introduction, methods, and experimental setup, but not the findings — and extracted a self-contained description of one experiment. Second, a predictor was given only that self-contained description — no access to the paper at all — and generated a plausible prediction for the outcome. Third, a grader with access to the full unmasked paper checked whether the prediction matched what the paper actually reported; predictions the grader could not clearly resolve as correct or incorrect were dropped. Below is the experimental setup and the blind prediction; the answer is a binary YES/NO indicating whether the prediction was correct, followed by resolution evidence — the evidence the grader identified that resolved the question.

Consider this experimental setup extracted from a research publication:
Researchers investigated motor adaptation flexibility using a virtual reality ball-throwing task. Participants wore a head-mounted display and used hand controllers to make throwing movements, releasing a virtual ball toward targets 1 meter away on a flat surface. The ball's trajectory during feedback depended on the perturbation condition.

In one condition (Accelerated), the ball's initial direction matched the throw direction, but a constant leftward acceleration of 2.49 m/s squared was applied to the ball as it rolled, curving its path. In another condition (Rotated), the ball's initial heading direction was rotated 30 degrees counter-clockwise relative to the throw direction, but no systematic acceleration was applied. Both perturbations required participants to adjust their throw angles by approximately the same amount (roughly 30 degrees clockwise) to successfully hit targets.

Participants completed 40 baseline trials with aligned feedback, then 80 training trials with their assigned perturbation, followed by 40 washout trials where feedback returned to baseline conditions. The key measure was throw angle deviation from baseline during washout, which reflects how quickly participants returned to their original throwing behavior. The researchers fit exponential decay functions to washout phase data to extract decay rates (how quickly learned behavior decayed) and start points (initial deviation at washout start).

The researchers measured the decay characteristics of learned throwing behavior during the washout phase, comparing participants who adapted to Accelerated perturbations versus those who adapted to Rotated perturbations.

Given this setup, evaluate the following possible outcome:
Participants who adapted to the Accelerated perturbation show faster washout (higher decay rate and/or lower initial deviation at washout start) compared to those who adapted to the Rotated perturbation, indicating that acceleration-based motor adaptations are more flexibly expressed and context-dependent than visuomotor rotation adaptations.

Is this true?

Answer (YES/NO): YES